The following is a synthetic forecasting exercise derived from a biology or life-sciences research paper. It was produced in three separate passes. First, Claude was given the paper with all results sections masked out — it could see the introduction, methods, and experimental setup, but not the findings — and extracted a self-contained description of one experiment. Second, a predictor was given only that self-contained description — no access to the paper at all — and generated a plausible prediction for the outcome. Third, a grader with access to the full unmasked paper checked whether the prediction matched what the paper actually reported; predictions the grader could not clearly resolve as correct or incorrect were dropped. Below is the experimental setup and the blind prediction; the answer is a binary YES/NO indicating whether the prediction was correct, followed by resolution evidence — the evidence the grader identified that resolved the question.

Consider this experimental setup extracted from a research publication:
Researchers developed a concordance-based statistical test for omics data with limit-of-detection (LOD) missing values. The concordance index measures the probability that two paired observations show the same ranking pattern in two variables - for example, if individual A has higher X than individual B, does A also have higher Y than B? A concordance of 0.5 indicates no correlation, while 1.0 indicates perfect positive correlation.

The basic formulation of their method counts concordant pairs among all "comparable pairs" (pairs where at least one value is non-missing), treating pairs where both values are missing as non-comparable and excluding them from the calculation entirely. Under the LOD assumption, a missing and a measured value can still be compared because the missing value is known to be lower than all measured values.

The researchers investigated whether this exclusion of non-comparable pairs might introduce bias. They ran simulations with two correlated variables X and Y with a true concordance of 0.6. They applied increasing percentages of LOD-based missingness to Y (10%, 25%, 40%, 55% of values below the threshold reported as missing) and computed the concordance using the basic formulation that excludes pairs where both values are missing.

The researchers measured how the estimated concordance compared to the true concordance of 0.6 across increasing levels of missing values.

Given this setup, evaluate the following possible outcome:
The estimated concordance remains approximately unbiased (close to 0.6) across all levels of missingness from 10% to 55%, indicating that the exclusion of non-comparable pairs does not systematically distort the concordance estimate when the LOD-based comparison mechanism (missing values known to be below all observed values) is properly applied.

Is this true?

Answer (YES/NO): NO